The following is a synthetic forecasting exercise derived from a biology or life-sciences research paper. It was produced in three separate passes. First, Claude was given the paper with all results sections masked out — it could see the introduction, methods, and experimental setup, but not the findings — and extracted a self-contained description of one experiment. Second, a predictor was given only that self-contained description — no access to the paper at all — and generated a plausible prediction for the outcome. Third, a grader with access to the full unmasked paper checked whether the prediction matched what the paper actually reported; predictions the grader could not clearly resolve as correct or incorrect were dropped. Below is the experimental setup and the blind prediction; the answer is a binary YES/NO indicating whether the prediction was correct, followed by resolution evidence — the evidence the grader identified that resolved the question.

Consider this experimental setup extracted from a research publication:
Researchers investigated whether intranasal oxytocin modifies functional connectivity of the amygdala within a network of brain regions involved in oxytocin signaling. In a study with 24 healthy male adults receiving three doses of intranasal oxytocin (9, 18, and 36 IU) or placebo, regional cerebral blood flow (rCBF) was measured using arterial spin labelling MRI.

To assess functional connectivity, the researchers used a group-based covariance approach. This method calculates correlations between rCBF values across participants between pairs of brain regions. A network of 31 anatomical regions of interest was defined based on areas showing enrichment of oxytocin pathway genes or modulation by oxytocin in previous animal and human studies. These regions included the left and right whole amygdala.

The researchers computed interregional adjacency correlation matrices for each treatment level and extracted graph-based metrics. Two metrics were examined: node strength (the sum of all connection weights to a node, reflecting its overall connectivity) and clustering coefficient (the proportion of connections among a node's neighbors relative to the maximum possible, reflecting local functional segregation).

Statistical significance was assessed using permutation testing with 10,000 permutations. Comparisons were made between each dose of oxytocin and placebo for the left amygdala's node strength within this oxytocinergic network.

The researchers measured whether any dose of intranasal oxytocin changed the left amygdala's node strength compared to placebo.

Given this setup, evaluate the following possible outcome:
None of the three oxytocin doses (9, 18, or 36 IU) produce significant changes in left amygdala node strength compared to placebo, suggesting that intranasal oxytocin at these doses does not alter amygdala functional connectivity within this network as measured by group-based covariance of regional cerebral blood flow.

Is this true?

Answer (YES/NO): YES